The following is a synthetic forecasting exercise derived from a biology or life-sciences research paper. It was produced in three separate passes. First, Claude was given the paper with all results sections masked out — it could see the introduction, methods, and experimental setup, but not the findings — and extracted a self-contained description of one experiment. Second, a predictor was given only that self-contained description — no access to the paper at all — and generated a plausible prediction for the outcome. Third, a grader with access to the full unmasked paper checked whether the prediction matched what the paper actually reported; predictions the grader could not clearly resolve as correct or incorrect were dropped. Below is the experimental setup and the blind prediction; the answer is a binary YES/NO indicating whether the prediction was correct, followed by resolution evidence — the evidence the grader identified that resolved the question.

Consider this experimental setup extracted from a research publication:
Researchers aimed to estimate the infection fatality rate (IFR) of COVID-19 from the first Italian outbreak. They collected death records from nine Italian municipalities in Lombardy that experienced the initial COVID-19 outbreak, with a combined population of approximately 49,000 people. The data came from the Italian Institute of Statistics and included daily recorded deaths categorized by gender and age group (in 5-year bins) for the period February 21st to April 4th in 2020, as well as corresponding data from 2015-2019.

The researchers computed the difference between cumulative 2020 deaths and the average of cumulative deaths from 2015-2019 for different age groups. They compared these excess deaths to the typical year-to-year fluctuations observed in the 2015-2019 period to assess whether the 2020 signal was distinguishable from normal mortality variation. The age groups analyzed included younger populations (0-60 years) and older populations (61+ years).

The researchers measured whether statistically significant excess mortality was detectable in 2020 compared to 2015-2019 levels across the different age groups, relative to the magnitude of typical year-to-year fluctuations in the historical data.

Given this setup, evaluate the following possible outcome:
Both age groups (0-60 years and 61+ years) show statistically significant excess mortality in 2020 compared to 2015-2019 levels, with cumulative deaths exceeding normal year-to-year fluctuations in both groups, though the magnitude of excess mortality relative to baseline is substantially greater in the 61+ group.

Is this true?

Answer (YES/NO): NO